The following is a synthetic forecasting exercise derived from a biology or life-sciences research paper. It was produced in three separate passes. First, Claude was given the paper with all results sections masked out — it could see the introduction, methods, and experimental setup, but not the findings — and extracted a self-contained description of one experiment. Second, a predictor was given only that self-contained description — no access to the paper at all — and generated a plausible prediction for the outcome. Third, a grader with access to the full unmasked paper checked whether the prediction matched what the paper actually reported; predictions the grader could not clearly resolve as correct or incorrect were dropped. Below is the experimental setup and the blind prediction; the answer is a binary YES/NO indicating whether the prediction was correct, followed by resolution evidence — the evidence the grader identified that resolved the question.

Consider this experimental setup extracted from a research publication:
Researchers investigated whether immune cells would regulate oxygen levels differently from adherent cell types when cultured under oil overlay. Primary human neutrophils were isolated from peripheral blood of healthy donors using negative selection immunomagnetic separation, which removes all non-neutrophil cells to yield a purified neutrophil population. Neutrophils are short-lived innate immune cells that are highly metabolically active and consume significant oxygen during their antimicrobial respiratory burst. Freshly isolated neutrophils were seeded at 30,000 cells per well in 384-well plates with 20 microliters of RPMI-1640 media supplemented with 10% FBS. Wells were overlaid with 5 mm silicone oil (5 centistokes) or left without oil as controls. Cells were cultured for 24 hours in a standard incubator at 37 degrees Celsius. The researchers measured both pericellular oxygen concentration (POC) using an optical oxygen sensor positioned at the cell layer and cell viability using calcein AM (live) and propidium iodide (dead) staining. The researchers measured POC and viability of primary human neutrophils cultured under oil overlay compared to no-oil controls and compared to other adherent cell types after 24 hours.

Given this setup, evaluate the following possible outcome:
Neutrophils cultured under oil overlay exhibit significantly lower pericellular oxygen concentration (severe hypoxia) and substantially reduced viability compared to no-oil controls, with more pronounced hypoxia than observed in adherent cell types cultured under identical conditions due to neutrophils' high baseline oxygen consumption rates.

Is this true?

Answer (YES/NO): NO